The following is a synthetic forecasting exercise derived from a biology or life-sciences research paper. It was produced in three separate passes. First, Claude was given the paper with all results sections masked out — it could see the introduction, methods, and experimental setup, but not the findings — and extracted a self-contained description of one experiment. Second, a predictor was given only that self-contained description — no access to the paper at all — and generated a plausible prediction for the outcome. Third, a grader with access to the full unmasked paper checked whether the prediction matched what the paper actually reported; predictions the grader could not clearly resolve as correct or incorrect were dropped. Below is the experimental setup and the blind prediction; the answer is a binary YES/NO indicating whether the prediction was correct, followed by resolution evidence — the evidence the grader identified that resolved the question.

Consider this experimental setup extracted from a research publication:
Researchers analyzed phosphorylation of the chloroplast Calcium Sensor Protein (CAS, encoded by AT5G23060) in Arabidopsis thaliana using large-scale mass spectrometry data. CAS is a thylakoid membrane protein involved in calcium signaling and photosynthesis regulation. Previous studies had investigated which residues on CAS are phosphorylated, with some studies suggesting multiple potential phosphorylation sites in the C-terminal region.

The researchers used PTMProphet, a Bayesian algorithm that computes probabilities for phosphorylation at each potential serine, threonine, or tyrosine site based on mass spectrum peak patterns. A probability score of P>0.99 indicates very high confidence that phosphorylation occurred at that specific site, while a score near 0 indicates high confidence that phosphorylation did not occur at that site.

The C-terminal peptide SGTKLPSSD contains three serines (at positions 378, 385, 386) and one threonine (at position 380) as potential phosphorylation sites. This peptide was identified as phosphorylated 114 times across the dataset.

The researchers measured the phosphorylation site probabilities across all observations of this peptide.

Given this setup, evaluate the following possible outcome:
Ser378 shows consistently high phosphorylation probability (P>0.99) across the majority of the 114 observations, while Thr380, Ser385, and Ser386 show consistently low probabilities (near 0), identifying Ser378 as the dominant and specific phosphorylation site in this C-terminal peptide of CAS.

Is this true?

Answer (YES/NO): NO